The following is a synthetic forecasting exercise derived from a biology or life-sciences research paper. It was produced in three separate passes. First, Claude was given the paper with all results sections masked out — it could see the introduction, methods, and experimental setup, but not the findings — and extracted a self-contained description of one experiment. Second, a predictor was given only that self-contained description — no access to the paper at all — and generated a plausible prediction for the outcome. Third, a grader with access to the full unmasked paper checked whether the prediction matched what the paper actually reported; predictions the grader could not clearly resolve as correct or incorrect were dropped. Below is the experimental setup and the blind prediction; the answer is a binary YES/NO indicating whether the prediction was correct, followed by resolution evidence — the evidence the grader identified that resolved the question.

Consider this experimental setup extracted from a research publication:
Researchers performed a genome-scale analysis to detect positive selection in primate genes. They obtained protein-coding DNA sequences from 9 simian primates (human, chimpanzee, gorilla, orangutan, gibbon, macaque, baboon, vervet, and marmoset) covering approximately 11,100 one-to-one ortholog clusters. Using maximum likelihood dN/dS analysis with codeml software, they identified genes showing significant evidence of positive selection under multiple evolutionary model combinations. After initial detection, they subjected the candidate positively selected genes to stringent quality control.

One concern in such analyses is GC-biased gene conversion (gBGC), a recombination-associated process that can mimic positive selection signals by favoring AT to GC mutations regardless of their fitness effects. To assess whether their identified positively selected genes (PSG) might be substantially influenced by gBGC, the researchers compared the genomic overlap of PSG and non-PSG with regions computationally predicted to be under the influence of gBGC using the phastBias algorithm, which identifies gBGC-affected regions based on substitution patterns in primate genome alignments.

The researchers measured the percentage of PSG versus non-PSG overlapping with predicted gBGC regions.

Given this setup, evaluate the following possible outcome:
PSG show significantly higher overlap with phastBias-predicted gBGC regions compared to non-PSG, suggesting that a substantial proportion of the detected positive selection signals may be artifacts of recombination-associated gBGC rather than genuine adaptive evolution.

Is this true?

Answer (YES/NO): NO